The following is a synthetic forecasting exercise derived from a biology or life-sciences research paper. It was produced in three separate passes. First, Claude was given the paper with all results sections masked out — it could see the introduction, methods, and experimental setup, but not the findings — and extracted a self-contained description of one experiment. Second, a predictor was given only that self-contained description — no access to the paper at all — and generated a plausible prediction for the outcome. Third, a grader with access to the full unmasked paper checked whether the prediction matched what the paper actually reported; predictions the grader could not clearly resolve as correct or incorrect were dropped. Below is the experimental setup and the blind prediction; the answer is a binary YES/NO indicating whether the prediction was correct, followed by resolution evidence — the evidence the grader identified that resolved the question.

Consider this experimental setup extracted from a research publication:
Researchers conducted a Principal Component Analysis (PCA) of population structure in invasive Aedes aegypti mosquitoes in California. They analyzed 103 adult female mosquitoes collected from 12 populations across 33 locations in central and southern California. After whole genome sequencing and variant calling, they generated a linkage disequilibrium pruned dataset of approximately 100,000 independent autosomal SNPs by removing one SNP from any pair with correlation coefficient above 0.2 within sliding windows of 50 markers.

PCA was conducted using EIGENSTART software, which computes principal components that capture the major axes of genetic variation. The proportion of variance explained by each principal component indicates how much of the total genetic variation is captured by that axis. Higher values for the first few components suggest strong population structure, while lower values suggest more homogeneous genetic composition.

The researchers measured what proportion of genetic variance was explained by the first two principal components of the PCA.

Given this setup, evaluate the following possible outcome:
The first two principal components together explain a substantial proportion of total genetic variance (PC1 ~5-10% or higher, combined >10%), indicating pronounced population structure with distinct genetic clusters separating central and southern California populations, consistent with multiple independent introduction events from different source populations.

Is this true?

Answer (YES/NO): NO